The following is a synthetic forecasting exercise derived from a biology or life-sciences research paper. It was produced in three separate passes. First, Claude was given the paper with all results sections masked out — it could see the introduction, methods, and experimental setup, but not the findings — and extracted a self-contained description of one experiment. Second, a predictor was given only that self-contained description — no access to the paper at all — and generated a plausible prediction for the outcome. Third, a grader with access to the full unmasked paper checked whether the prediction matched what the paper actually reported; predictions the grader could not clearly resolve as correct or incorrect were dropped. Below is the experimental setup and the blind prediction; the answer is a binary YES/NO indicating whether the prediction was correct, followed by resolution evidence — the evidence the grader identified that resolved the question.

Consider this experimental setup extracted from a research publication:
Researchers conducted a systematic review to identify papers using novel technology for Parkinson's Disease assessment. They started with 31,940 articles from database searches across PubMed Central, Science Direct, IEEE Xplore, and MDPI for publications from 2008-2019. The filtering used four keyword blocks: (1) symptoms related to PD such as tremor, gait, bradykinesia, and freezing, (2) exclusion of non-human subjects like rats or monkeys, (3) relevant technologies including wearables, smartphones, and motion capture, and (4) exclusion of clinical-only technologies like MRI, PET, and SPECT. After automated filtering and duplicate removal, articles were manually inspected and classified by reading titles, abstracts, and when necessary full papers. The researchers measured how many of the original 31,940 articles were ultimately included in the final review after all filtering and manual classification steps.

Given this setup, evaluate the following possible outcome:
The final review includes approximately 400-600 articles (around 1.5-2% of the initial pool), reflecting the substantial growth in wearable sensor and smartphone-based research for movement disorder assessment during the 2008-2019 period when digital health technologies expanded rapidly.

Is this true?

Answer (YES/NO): NO